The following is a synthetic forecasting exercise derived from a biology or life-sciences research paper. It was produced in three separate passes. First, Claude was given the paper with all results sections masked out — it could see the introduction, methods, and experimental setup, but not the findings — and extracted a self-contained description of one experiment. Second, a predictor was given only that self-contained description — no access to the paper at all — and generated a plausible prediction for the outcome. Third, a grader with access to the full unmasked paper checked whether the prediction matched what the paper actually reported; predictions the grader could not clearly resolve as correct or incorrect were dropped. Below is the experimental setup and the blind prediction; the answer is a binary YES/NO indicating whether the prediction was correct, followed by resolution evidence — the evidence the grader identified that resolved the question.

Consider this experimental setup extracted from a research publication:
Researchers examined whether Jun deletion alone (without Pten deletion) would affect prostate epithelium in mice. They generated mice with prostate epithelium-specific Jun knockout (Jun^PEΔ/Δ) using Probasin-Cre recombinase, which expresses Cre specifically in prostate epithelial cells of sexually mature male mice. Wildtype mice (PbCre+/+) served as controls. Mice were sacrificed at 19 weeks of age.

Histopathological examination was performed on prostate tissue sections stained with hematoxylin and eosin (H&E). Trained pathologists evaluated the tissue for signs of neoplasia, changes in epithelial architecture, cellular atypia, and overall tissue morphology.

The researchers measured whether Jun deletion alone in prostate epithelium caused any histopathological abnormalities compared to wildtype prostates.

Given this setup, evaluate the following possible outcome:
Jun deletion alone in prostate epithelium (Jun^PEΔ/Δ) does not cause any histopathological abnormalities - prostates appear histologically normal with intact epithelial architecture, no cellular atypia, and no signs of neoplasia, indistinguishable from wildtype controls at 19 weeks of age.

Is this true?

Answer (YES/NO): YES